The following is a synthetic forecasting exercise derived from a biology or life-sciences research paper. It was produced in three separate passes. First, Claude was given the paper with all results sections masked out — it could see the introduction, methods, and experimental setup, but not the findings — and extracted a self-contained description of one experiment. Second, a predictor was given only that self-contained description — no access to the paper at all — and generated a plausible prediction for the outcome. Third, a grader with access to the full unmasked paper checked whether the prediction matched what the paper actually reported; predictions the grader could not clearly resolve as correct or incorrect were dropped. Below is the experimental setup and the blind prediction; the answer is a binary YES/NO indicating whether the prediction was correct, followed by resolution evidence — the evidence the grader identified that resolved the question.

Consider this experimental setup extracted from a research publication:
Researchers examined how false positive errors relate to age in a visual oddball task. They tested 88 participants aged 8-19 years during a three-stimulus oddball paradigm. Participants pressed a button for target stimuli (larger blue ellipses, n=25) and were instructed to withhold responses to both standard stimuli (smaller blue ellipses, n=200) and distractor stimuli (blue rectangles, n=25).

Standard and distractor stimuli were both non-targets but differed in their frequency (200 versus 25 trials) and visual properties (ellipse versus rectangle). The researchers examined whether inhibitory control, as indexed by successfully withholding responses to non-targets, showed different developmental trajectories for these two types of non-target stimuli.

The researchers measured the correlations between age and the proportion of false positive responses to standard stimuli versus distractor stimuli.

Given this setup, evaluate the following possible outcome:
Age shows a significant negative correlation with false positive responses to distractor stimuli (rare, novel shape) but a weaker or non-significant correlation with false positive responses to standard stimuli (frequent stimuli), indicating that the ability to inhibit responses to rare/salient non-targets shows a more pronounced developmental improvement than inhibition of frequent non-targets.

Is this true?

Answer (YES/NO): NO